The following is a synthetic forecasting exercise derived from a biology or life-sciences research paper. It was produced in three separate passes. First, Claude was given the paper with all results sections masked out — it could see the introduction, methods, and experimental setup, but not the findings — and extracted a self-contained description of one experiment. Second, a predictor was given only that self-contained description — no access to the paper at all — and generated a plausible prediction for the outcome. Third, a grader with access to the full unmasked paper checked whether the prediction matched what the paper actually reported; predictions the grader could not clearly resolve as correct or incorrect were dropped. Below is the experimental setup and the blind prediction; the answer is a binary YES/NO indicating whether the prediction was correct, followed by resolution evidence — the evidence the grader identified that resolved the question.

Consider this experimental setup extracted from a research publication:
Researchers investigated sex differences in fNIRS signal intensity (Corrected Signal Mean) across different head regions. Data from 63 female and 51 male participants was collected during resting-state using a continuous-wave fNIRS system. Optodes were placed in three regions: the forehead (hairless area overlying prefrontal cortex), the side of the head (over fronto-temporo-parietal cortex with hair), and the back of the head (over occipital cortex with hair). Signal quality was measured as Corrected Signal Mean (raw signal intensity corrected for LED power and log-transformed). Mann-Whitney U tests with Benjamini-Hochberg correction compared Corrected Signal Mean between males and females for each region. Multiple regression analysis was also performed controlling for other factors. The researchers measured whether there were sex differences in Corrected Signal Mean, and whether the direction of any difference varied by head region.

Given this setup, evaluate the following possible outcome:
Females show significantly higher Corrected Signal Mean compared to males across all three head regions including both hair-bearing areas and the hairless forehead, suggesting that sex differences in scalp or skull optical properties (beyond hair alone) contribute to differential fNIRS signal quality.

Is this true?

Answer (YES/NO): NO